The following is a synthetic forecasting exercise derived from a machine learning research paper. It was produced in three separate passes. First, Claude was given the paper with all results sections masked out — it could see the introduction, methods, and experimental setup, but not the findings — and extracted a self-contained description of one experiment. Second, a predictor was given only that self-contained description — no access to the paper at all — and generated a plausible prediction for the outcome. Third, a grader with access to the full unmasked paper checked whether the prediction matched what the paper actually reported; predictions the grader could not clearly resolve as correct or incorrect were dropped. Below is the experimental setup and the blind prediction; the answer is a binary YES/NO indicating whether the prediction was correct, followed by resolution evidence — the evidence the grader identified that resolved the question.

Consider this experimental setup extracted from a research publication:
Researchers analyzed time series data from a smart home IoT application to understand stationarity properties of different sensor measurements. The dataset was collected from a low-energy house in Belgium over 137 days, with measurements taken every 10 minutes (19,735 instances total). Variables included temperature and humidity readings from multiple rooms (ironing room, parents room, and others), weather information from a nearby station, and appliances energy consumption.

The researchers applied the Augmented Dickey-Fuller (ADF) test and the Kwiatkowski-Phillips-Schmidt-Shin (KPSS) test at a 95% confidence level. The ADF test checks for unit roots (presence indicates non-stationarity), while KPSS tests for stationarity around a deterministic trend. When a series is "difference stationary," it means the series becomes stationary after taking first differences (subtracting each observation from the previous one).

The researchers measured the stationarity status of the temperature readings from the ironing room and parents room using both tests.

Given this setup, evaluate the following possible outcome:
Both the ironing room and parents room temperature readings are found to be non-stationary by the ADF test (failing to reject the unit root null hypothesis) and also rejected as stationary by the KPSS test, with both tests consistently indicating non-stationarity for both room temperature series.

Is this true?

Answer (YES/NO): YES